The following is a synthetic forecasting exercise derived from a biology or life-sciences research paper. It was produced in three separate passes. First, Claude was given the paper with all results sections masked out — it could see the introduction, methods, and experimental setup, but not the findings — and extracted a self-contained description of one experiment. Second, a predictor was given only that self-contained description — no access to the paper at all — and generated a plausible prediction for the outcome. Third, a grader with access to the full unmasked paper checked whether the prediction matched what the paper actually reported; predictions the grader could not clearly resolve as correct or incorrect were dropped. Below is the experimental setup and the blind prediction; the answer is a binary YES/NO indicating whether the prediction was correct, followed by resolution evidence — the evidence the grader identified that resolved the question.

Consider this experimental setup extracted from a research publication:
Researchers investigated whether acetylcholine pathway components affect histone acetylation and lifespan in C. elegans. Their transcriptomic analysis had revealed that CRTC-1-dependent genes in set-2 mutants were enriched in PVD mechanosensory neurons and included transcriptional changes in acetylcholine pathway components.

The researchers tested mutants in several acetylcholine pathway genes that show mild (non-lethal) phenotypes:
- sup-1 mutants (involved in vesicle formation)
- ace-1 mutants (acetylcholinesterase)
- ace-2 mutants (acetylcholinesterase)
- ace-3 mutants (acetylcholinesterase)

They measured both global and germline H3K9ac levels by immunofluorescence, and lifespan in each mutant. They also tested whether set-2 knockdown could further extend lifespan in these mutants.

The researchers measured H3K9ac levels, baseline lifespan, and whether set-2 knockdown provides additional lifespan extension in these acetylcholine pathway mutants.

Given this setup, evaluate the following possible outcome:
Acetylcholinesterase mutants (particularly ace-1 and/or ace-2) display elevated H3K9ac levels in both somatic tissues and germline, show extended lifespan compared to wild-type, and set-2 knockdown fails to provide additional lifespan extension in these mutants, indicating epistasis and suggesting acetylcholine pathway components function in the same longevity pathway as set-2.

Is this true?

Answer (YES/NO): YES